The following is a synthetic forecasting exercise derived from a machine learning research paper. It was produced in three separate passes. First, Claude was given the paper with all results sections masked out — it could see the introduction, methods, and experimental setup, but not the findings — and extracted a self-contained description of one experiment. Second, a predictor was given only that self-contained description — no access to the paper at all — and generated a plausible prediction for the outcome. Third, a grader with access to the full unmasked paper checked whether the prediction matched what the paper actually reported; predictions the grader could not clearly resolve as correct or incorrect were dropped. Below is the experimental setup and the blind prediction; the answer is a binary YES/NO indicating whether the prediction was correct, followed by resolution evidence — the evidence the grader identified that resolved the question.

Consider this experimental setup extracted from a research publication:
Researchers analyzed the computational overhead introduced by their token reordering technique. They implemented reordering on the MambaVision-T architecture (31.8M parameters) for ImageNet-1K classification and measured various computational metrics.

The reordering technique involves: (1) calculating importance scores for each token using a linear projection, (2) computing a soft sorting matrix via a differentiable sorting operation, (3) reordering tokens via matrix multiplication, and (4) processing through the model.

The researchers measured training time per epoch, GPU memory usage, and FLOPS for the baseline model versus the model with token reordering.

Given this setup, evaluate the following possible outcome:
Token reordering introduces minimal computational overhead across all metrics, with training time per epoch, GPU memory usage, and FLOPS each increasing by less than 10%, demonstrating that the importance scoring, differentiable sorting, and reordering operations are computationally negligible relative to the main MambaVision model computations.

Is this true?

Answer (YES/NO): YES